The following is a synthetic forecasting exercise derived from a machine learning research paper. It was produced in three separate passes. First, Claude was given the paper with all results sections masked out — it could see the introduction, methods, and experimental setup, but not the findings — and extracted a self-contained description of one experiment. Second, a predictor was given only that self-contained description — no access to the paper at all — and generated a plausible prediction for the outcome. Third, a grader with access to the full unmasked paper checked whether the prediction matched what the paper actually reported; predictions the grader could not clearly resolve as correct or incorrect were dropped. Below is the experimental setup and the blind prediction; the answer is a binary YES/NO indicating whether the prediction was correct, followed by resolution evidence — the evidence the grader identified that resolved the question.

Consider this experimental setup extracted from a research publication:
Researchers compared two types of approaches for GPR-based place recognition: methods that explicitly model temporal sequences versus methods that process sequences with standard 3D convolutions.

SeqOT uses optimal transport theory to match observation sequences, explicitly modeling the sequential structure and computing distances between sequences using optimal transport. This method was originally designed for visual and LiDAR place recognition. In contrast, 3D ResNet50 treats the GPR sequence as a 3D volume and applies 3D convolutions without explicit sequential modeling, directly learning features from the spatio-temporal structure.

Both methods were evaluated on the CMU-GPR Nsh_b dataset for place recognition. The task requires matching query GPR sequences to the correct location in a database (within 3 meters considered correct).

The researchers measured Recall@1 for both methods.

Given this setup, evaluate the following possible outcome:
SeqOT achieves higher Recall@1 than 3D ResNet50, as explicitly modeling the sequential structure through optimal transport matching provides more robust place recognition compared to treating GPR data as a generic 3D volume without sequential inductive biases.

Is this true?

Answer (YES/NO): NO